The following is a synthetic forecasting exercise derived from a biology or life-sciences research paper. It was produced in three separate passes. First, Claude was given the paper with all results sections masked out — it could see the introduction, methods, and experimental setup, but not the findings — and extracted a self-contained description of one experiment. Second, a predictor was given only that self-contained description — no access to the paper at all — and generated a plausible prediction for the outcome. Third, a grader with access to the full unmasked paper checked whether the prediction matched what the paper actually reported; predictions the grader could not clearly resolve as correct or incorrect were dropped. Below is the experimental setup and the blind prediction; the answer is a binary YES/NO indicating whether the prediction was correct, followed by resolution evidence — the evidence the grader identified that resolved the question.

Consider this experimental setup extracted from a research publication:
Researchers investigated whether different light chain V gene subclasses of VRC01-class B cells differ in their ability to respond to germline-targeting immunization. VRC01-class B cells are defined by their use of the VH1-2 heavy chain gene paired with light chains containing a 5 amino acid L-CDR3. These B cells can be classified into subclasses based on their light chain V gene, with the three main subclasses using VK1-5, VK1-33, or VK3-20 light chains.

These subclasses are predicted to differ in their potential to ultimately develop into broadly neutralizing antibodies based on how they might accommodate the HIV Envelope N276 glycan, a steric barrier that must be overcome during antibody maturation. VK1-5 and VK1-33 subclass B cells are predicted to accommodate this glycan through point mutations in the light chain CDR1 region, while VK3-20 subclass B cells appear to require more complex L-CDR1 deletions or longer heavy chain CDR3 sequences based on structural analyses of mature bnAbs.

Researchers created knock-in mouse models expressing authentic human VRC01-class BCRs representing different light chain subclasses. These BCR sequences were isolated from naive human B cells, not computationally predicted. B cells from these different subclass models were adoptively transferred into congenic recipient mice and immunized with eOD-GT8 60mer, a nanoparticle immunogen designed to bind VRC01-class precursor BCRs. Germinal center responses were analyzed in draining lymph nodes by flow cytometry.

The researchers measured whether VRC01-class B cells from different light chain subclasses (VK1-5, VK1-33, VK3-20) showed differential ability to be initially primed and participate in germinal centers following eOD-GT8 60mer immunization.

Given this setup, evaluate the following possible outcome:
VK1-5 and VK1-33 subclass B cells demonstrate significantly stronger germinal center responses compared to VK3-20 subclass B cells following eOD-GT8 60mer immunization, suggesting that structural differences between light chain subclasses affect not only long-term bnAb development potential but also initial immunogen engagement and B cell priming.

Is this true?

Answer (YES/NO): NO